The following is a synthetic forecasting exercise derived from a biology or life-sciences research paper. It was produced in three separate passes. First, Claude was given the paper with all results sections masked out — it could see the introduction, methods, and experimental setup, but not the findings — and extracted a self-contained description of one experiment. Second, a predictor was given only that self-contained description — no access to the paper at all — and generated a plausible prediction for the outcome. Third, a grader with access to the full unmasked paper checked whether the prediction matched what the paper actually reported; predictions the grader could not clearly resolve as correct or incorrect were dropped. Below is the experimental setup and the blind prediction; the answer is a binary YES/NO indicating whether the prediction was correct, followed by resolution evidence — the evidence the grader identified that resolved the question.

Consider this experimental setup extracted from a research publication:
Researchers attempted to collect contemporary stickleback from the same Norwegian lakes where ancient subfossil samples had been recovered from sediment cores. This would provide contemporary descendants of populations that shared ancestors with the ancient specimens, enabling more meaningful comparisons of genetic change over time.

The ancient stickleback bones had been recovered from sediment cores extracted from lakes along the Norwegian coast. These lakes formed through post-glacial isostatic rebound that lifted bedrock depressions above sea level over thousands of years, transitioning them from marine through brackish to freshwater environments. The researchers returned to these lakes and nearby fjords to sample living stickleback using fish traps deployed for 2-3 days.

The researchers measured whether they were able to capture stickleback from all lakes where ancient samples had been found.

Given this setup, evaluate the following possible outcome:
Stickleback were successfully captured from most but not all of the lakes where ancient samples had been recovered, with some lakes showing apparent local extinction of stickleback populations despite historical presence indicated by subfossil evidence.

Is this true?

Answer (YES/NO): YES